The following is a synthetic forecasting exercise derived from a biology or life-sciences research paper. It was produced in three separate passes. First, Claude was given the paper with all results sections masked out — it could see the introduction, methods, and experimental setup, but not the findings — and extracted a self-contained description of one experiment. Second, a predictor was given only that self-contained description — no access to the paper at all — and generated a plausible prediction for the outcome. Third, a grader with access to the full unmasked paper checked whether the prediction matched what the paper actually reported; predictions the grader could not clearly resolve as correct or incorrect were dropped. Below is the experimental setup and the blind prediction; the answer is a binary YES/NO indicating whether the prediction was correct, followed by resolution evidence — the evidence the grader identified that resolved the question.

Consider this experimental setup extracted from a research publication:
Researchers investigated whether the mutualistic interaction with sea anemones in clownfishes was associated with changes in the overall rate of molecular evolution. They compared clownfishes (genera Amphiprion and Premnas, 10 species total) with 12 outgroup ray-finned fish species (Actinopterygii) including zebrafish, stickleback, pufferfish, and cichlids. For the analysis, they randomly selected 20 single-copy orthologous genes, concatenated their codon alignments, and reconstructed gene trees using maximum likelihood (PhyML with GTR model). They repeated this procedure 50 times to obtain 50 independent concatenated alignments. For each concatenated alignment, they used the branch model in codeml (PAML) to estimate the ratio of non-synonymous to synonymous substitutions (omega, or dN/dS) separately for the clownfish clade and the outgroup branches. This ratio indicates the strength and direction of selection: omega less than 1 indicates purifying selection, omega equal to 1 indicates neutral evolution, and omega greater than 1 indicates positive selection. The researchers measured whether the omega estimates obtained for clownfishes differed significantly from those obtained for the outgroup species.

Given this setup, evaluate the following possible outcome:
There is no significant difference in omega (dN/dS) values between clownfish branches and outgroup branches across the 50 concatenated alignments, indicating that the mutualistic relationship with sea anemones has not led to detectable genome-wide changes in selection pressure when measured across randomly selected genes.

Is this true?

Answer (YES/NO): NO